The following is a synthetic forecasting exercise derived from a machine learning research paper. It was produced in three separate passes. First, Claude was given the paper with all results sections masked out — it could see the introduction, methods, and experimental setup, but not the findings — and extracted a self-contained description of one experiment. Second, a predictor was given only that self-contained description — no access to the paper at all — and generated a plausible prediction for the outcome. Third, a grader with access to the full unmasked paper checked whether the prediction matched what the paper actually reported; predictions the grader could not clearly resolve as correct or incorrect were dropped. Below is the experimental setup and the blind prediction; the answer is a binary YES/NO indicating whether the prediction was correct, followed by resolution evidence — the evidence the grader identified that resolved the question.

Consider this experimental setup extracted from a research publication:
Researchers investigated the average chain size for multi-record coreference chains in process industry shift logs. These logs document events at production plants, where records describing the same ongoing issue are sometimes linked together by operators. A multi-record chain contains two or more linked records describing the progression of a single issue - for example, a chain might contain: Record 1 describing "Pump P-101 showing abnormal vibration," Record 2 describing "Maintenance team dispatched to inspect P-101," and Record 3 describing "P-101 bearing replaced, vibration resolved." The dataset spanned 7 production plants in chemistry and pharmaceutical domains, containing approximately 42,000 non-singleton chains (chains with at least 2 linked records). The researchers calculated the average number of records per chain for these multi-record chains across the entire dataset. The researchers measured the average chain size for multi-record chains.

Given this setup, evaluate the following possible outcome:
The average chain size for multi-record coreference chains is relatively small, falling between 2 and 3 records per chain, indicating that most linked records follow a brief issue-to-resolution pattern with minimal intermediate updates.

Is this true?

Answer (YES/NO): YES